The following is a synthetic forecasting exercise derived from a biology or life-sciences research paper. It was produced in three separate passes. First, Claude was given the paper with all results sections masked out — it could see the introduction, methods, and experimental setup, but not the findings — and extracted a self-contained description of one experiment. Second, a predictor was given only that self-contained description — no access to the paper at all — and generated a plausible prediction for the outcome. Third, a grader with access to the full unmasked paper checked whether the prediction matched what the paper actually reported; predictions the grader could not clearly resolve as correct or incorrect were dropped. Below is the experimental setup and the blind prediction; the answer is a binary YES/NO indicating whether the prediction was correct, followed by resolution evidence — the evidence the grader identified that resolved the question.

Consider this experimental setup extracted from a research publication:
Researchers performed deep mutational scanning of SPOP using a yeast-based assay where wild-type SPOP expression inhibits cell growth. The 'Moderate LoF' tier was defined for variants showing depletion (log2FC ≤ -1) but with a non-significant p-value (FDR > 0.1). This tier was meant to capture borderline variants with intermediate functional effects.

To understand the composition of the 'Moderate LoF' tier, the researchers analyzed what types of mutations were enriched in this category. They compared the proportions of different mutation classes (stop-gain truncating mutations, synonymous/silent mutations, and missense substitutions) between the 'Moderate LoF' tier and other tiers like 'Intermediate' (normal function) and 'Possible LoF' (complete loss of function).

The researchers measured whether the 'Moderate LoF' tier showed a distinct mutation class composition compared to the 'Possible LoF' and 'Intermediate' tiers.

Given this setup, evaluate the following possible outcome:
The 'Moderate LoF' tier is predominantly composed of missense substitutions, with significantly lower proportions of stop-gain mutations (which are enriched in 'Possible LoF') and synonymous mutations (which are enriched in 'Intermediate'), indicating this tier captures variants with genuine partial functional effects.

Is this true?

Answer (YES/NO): NO